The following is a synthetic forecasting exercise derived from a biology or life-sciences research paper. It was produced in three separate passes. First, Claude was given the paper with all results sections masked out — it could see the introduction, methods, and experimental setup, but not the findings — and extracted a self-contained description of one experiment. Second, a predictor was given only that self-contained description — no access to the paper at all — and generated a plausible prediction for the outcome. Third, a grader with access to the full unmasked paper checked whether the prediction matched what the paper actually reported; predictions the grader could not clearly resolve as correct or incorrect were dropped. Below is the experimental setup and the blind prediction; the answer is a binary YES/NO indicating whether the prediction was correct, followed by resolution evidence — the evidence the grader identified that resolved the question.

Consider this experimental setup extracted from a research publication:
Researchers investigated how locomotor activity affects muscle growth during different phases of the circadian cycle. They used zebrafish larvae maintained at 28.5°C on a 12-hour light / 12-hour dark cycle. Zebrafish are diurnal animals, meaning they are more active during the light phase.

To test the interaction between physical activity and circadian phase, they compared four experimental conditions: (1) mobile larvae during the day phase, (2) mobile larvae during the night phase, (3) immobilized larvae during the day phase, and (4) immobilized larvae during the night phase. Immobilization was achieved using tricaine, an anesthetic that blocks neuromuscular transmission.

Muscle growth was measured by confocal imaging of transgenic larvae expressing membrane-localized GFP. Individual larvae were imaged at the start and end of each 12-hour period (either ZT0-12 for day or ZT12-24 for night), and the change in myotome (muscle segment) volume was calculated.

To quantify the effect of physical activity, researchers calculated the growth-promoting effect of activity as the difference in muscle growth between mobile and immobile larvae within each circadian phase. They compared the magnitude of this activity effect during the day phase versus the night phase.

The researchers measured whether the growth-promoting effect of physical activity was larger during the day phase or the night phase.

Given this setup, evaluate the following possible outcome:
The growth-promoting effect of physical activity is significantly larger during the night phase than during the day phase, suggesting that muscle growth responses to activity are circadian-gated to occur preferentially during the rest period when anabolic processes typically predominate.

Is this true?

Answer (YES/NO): NO